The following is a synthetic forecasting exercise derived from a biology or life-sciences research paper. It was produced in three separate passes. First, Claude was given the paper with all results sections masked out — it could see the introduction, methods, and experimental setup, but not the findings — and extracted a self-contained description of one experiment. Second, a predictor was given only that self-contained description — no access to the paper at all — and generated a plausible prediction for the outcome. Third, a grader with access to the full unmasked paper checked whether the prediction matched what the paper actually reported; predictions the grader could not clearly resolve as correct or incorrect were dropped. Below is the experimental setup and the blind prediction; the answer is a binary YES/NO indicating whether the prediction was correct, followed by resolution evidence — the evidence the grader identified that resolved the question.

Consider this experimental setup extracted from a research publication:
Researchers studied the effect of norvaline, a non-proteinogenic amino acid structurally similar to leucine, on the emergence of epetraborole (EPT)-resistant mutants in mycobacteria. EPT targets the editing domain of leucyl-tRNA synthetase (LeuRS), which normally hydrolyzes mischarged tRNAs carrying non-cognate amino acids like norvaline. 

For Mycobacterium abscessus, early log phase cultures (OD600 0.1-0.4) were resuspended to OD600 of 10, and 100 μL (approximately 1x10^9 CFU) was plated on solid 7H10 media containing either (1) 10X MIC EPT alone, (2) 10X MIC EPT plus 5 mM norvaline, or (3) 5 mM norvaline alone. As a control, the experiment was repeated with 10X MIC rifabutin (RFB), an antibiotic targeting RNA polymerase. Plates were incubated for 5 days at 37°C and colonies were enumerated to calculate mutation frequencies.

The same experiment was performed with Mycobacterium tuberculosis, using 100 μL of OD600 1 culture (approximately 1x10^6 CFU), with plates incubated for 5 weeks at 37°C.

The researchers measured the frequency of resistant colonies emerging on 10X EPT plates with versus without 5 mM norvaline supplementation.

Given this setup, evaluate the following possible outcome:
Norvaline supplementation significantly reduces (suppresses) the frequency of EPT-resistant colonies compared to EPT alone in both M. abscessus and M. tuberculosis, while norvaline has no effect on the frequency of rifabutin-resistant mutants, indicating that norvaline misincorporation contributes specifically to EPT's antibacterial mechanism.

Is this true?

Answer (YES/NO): YES